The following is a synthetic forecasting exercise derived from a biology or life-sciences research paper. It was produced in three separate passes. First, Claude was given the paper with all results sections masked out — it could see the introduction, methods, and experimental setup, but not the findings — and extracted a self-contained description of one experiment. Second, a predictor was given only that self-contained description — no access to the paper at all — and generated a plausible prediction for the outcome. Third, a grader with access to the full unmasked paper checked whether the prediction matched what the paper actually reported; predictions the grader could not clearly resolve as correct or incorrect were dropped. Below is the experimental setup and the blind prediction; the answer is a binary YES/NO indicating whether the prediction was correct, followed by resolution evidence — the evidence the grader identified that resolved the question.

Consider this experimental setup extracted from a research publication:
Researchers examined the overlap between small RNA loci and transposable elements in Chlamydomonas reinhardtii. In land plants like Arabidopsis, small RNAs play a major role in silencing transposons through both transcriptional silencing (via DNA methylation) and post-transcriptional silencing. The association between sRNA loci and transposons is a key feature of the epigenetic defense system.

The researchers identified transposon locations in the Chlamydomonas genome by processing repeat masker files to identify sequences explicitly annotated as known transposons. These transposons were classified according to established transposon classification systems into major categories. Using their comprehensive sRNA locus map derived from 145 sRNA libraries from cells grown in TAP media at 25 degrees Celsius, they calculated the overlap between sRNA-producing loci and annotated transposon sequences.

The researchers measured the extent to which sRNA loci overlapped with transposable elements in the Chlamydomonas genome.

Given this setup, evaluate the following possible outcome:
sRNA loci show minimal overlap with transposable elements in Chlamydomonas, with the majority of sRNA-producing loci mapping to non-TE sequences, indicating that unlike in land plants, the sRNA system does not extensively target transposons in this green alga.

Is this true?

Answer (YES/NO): NO